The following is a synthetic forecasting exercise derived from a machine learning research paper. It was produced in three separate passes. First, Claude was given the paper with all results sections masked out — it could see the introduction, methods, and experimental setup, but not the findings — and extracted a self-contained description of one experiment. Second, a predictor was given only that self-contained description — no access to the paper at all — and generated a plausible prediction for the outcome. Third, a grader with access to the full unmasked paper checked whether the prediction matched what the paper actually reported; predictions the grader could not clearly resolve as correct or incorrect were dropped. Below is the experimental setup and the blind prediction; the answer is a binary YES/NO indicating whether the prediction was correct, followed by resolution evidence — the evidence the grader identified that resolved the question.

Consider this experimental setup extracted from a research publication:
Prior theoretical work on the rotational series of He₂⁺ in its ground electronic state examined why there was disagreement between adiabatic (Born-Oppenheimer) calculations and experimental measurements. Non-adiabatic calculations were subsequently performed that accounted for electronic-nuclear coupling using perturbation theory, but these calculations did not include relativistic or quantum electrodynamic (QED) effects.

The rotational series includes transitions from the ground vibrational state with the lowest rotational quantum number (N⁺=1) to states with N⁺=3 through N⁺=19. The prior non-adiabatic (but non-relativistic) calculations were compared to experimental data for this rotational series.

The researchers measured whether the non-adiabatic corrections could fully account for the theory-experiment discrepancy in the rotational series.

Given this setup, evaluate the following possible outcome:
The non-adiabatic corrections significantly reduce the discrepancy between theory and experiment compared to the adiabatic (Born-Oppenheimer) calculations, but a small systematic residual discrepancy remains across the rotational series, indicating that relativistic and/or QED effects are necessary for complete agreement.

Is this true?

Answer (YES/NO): YES